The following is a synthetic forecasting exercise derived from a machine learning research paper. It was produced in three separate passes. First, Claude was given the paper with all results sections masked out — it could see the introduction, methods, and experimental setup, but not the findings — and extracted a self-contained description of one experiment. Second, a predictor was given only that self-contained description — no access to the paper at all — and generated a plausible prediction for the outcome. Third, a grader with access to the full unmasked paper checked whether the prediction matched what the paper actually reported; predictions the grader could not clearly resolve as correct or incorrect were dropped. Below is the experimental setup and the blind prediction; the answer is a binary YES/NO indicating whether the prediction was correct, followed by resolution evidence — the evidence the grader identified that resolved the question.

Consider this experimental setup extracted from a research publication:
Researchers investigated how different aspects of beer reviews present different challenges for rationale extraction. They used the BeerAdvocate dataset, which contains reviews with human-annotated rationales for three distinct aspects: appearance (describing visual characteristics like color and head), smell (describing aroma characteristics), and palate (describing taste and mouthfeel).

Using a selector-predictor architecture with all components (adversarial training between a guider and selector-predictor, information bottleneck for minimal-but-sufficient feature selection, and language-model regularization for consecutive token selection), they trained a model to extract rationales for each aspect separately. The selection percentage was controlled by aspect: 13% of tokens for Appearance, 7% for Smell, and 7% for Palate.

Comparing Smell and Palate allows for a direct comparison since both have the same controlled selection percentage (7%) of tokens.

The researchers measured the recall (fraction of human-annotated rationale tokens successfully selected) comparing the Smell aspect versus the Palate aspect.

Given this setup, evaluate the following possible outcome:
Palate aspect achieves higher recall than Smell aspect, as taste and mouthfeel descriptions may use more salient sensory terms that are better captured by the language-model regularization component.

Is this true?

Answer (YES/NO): YES